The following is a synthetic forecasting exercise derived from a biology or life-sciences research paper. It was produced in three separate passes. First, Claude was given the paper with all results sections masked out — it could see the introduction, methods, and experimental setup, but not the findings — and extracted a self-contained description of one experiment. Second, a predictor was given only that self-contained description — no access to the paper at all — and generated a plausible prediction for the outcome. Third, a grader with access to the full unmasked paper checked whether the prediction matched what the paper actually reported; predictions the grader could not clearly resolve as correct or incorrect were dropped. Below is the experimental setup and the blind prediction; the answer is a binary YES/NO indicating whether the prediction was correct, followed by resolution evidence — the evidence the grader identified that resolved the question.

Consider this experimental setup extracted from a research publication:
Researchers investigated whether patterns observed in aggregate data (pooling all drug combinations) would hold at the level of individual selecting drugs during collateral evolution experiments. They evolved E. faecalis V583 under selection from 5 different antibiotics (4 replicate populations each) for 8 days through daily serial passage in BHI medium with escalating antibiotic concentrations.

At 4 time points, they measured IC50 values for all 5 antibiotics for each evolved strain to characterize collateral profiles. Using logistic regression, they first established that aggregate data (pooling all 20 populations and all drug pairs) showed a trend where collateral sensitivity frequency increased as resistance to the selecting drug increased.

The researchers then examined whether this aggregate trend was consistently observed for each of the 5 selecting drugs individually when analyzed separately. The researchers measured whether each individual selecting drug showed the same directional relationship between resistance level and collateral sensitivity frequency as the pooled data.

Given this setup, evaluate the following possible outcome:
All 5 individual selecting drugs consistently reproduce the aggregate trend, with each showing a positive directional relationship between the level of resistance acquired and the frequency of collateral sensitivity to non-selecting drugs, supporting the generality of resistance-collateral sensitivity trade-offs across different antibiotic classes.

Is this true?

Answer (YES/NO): NO